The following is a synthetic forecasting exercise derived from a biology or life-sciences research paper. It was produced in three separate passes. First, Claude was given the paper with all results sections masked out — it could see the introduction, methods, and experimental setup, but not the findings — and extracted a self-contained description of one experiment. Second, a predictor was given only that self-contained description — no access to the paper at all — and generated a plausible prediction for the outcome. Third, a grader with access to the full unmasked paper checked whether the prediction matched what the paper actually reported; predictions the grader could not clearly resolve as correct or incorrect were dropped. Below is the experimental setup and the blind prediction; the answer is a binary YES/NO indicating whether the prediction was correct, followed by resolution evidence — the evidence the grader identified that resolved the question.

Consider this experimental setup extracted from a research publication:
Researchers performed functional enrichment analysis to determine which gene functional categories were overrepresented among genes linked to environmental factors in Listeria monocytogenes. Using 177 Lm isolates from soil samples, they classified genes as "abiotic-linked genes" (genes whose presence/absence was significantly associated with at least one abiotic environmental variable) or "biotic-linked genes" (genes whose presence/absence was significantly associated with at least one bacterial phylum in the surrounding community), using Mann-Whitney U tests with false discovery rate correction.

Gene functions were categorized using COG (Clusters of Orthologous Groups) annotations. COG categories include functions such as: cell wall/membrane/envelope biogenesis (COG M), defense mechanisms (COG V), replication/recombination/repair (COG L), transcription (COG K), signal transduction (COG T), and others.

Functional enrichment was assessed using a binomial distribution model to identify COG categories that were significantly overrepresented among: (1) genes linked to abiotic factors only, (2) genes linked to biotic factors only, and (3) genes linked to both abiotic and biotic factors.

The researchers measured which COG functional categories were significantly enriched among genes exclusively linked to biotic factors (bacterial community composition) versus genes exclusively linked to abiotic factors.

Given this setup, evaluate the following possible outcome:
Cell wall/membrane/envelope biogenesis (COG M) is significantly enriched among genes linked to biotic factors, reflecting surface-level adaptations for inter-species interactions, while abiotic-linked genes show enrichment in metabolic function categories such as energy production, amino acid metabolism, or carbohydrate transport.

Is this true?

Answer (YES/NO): NO